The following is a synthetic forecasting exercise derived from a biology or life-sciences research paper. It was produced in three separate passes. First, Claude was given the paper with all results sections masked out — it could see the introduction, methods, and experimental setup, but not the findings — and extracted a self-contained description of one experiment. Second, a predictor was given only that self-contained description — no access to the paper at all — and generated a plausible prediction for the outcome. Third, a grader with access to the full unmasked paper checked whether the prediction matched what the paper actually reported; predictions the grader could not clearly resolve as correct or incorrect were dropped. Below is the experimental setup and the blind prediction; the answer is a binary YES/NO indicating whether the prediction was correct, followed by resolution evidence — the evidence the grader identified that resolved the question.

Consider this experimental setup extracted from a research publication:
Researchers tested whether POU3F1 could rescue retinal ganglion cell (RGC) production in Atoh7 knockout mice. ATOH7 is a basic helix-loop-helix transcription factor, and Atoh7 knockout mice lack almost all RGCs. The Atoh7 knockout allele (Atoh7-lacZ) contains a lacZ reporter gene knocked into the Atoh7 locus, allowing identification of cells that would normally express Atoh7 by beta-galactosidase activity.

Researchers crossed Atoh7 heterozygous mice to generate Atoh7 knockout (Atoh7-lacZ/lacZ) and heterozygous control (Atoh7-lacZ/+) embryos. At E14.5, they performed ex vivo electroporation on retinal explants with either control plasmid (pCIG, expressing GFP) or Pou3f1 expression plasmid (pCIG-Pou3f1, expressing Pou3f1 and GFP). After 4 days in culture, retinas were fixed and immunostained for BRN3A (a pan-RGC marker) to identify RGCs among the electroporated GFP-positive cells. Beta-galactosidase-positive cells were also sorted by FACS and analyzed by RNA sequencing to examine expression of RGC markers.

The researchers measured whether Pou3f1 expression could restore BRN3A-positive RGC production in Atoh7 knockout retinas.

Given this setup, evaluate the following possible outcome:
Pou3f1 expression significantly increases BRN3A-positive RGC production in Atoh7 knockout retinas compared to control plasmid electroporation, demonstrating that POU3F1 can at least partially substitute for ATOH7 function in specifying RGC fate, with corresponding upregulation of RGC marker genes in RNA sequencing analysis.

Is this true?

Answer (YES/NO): NO